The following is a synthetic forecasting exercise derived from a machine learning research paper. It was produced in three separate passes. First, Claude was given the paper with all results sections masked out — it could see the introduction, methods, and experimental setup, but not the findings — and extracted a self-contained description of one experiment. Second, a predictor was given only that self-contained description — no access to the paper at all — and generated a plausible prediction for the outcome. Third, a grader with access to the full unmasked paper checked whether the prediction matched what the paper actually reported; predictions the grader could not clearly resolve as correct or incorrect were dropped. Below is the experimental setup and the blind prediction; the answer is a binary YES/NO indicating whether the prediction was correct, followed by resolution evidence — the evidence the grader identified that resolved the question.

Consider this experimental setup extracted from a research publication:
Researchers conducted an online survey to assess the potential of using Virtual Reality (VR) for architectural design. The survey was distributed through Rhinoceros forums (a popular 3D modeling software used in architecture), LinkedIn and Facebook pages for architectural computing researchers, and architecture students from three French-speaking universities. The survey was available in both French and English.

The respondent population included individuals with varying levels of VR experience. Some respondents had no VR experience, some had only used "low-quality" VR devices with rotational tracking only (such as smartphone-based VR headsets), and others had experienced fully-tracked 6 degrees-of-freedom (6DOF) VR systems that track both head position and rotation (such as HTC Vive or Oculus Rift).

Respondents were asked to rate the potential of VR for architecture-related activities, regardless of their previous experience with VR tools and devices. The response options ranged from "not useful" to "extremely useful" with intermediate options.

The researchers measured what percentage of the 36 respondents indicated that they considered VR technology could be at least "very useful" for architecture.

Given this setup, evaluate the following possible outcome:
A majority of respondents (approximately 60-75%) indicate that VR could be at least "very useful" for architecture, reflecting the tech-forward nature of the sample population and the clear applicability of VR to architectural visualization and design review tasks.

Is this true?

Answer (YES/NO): YES